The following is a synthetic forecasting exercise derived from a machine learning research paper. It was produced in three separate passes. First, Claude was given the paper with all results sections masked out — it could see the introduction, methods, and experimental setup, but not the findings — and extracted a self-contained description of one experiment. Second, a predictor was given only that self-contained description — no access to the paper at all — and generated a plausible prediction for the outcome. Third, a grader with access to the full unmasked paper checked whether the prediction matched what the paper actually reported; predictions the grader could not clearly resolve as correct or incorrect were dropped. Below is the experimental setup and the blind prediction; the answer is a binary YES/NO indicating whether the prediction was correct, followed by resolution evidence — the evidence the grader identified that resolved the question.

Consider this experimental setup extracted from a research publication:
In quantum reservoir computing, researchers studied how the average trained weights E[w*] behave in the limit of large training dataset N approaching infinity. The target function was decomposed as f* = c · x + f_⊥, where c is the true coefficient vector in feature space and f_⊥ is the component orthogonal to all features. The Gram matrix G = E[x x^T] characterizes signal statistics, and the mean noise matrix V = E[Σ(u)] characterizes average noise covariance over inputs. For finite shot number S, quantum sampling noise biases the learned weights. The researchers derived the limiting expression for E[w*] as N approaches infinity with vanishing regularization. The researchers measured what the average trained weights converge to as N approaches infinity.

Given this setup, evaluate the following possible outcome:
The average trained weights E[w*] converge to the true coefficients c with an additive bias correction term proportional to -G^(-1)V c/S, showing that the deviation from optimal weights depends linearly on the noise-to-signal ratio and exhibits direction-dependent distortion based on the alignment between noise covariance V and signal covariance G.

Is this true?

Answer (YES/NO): NO